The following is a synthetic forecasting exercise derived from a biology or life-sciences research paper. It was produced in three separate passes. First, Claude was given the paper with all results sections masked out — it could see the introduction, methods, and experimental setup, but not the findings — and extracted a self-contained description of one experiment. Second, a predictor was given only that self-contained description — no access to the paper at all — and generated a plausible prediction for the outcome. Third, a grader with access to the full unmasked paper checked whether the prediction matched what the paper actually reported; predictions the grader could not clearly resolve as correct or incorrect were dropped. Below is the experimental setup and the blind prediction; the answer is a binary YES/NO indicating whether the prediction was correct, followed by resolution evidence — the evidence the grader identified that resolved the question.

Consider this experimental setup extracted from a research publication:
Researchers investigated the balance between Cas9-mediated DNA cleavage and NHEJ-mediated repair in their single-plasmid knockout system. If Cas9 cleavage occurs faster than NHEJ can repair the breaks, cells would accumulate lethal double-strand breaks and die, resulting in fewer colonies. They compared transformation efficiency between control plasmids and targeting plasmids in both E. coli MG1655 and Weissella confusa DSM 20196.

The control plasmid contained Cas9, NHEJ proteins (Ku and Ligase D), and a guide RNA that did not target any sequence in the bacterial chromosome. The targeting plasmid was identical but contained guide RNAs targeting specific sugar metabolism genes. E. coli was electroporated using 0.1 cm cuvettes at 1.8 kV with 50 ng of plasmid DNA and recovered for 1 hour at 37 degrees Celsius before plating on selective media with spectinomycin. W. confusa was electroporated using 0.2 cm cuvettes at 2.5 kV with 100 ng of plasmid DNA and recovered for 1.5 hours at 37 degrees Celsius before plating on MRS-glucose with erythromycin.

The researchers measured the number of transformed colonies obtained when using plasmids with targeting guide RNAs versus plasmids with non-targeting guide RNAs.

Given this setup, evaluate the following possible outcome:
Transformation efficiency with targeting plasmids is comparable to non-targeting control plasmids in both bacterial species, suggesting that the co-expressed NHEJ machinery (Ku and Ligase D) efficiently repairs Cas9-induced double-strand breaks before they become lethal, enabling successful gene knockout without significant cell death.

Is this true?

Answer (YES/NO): NO